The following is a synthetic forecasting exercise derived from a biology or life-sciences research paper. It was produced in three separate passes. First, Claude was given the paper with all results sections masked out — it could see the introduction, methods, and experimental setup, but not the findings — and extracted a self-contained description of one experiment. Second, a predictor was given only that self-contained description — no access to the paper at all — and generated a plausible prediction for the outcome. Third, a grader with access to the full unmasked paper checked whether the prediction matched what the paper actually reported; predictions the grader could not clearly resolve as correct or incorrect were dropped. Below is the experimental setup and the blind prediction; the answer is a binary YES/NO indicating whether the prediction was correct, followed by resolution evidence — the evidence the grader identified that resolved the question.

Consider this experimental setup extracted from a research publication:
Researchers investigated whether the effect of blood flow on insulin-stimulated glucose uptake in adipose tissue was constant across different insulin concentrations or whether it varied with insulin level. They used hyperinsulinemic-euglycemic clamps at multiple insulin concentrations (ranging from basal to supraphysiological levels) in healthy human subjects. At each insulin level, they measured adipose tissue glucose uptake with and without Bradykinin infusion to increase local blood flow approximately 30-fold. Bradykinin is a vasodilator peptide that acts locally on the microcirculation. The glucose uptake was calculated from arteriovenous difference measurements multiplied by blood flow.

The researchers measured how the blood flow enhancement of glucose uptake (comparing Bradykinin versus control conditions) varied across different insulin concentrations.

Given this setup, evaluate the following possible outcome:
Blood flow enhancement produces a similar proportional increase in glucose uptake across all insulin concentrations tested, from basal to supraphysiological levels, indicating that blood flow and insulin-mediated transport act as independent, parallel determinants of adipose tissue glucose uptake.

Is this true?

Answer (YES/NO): NO